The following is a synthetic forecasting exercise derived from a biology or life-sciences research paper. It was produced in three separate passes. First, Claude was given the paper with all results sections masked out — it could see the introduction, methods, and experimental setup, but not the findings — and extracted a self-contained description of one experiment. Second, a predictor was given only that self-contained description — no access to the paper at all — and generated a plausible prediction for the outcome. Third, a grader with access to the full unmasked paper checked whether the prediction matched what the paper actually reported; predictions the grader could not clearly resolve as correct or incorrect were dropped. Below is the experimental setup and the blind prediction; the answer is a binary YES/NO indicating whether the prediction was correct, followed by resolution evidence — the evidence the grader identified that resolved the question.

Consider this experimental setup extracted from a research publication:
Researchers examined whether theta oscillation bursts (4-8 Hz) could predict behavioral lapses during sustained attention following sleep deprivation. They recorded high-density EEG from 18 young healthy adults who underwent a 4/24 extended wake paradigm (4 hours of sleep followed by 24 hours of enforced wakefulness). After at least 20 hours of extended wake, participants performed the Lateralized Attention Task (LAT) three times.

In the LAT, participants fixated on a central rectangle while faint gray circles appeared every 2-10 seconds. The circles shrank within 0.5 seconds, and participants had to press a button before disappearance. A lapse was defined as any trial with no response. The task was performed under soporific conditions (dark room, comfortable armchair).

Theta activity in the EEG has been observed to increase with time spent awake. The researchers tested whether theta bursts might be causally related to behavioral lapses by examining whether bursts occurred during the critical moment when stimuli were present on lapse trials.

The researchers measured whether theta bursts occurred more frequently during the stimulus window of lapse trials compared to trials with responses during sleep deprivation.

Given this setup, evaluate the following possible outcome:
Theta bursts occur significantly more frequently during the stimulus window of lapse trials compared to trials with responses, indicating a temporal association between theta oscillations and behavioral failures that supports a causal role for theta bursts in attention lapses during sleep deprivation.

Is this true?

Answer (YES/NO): NO